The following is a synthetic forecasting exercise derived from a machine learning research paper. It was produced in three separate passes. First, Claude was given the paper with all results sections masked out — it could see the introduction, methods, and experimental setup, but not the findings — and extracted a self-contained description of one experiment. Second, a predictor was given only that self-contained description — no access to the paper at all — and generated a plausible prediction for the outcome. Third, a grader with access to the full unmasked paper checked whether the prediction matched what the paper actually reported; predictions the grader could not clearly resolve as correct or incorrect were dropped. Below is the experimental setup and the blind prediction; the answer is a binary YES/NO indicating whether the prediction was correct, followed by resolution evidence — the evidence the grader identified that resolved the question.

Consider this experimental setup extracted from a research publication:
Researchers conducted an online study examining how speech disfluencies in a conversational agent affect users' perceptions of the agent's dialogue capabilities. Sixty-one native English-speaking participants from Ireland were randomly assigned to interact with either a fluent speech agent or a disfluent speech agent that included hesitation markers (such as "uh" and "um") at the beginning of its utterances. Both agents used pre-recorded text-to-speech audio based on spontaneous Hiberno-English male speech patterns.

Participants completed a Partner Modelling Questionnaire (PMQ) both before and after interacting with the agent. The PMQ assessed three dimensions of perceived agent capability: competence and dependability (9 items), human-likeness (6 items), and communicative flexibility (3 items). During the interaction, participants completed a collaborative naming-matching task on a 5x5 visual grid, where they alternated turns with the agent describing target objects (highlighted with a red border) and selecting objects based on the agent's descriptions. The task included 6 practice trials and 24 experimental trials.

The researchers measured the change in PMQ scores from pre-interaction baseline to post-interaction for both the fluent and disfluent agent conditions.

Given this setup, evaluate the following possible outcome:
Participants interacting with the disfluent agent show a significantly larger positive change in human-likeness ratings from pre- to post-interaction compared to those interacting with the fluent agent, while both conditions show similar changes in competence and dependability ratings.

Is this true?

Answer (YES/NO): NO